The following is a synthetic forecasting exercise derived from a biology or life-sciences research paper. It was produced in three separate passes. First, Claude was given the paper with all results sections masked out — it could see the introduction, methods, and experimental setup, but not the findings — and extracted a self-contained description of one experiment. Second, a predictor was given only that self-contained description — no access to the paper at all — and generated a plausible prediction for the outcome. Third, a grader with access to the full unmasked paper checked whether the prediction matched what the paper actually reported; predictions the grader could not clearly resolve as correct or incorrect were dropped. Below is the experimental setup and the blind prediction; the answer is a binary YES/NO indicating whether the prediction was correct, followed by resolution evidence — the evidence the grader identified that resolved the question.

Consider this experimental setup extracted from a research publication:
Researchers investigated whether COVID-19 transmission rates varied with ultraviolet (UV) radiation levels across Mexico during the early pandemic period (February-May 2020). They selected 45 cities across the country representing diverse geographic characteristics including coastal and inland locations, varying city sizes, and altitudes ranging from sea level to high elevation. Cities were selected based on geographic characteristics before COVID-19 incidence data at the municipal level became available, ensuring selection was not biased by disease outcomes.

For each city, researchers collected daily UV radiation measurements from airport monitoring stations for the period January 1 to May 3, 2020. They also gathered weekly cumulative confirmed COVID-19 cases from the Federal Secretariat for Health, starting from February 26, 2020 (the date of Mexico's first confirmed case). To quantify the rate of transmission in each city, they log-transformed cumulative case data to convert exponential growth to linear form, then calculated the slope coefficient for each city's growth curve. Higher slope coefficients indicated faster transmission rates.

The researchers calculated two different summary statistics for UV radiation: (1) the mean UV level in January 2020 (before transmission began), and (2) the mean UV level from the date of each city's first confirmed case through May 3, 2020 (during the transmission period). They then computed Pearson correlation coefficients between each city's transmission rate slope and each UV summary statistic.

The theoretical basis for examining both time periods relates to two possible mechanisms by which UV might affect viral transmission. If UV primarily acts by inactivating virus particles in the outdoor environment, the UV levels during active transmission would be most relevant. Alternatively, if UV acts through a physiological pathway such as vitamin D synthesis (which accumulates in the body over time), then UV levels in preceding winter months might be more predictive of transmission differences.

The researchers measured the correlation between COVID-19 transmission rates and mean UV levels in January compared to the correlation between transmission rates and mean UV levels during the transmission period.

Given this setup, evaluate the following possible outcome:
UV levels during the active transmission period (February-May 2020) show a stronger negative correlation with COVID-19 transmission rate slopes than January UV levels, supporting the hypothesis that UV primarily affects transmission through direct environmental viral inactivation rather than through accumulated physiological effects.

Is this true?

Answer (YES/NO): NO